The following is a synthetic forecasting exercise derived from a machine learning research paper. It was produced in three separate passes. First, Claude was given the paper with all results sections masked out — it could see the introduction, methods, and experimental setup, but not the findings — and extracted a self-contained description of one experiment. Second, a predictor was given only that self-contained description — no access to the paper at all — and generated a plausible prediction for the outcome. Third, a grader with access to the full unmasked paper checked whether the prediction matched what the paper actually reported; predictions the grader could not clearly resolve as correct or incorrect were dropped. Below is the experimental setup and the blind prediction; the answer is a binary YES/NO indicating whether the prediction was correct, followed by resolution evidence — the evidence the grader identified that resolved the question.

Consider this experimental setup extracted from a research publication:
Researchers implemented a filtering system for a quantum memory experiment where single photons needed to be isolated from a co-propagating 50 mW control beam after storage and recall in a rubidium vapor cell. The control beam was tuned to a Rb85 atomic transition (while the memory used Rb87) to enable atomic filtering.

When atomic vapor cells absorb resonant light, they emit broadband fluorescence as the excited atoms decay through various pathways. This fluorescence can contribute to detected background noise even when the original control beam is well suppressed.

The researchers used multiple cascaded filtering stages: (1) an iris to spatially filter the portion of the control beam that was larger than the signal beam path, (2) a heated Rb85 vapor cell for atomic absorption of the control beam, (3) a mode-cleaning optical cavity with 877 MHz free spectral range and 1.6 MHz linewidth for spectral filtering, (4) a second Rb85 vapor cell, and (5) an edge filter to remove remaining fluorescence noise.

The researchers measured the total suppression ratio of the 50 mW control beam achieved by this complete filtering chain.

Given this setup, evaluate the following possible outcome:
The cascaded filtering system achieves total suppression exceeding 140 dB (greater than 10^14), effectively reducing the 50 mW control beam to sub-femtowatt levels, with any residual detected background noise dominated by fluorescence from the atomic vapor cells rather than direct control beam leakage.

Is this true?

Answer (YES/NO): NO